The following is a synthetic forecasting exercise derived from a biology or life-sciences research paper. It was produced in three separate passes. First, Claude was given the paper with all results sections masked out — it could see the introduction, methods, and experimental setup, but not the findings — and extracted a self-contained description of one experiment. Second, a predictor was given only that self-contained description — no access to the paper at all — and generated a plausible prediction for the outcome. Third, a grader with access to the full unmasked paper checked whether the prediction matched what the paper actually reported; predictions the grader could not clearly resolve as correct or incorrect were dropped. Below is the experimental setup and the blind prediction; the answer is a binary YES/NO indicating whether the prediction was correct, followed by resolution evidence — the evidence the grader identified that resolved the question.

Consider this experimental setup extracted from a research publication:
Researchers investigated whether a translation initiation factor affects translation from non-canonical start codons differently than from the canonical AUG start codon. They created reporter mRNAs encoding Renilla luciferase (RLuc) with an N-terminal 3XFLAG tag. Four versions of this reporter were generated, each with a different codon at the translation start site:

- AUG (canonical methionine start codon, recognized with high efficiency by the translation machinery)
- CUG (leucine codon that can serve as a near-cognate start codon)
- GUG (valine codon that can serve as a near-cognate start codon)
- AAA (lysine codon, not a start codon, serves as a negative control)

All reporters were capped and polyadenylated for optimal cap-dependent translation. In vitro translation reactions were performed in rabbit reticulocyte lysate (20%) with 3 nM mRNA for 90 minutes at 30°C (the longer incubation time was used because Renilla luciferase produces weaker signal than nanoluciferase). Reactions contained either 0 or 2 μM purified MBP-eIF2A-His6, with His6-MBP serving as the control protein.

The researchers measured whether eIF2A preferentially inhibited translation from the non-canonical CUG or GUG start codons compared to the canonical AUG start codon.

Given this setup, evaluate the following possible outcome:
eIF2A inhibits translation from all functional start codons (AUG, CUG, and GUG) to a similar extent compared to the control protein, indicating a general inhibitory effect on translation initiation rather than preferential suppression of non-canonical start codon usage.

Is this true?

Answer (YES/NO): YES